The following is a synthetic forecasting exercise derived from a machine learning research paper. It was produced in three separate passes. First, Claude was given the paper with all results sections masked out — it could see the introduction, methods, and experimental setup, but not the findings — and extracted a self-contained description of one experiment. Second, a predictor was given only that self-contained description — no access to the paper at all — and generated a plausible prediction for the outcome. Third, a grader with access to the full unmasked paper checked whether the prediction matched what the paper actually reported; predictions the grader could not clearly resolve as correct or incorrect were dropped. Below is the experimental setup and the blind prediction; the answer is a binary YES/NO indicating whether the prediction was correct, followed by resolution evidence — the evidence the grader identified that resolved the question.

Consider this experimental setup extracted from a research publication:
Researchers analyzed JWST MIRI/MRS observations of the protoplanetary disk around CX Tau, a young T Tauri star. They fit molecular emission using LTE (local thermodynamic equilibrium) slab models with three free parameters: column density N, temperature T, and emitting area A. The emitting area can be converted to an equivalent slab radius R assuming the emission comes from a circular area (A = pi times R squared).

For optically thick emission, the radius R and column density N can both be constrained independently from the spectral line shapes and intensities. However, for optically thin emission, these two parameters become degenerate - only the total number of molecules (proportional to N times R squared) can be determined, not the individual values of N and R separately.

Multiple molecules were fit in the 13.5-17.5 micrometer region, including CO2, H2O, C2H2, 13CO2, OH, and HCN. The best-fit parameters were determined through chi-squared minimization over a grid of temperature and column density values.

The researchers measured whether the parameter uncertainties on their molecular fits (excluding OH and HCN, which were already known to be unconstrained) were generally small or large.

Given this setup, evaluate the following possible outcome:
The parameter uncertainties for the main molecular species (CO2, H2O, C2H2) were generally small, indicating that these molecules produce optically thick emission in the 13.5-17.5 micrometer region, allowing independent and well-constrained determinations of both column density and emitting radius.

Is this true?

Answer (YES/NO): NO